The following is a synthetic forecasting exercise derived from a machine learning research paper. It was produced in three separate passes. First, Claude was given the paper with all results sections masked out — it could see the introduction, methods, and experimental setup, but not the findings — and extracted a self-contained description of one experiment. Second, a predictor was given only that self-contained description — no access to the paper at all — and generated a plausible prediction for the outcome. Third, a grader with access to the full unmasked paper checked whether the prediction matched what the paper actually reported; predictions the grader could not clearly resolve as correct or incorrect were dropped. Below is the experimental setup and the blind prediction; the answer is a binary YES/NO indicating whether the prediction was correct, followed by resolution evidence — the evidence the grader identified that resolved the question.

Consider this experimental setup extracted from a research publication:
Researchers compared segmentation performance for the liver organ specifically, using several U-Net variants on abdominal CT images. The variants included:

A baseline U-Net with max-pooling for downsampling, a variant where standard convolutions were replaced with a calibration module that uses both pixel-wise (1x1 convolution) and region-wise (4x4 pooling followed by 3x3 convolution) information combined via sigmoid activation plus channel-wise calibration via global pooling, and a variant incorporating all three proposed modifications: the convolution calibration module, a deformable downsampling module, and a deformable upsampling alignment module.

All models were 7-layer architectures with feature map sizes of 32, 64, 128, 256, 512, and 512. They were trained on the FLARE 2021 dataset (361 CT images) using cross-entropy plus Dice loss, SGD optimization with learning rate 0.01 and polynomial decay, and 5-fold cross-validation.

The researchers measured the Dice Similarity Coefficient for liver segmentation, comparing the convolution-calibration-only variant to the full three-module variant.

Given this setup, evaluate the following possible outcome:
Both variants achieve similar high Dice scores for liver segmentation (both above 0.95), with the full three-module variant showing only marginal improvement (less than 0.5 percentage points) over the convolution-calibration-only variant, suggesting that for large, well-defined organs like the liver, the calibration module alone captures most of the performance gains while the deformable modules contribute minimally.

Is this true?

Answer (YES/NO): NO